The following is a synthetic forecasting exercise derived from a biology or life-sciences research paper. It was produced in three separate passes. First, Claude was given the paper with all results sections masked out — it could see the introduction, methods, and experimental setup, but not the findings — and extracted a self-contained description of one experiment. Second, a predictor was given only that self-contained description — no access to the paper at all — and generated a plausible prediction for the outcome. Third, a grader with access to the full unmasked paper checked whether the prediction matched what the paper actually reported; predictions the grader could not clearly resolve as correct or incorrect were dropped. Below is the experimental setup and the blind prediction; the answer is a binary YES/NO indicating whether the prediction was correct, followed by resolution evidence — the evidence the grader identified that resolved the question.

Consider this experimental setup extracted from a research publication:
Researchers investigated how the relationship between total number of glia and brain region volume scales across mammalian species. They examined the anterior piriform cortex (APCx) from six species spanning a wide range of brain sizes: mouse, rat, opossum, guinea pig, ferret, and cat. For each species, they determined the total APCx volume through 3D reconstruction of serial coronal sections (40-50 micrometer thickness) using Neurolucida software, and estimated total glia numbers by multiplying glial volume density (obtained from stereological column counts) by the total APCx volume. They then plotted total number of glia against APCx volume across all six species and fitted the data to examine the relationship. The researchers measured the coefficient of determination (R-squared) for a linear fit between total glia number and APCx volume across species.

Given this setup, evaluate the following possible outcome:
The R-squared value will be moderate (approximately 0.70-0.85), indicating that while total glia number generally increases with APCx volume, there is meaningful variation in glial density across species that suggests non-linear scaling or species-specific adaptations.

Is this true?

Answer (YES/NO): NO